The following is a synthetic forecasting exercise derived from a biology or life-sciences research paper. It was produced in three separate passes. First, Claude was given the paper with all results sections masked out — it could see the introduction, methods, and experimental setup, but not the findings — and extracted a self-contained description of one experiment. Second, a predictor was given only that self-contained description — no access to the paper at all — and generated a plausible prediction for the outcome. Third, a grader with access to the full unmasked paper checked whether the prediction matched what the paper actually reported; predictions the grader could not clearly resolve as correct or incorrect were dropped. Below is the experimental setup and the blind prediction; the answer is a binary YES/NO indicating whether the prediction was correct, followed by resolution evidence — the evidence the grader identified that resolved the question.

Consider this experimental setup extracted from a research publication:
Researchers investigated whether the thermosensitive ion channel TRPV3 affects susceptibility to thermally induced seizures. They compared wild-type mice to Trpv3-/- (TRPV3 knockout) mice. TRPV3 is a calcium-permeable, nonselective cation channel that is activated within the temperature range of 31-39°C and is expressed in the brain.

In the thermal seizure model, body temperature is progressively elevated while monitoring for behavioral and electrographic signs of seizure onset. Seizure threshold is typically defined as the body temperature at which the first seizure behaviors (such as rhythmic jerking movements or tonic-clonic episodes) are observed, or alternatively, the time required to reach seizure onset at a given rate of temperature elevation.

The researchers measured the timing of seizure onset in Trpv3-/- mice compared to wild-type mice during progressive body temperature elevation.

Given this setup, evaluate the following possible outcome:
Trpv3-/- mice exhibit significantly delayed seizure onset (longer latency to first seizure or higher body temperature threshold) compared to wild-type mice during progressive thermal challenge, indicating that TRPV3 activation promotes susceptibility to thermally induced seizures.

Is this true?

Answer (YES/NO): YES